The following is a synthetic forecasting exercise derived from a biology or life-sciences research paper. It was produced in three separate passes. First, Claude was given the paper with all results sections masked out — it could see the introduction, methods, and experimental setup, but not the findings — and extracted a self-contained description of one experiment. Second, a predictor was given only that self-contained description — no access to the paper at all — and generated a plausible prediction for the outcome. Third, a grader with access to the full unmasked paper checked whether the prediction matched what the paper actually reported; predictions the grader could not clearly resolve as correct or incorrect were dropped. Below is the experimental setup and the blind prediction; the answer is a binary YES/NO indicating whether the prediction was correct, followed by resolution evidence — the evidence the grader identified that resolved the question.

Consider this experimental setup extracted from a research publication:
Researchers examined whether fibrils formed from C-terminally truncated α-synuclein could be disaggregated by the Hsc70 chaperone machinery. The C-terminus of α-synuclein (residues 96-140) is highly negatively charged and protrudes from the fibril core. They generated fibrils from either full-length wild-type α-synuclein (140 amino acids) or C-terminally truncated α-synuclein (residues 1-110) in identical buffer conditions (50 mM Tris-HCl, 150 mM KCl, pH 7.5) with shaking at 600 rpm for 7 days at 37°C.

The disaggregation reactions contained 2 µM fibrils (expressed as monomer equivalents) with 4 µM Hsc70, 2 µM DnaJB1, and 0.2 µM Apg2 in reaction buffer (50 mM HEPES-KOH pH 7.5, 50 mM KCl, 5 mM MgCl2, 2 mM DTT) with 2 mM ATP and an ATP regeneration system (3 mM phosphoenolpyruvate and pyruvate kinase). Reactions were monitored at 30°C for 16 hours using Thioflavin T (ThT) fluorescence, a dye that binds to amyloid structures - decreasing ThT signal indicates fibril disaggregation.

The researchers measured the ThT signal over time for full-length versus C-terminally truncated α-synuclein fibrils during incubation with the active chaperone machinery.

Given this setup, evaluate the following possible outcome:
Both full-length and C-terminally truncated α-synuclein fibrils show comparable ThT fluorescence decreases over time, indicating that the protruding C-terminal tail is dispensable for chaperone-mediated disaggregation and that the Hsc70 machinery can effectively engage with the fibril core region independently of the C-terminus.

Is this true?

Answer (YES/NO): NO